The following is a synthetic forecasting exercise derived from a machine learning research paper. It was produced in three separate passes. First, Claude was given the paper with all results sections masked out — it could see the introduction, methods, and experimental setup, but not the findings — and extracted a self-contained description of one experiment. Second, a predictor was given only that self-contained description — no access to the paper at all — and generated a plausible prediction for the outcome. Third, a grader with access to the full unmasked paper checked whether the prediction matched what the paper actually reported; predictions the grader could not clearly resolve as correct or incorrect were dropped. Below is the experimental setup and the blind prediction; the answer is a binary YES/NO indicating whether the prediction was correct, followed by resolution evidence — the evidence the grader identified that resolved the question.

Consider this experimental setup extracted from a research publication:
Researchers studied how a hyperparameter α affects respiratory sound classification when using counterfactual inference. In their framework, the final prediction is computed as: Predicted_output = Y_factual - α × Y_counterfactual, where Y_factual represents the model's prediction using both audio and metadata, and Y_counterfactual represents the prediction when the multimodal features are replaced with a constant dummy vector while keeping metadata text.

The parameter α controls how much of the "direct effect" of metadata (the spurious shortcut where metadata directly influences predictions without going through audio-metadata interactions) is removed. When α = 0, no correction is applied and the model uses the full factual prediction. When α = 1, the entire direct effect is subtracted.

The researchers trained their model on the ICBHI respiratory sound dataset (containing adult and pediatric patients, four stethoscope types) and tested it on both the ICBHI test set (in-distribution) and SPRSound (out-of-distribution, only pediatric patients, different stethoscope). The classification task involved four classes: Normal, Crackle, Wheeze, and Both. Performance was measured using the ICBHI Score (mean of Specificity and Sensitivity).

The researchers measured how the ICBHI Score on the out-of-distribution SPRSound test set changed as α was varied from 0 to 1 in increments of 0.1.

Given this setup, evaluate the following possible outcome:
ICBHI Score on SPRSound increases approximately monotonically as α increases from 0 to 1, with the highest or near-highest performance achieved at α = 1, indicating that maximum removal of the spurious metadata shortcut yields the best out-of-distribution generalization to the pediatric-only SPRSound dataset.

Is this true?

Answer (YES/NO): NO